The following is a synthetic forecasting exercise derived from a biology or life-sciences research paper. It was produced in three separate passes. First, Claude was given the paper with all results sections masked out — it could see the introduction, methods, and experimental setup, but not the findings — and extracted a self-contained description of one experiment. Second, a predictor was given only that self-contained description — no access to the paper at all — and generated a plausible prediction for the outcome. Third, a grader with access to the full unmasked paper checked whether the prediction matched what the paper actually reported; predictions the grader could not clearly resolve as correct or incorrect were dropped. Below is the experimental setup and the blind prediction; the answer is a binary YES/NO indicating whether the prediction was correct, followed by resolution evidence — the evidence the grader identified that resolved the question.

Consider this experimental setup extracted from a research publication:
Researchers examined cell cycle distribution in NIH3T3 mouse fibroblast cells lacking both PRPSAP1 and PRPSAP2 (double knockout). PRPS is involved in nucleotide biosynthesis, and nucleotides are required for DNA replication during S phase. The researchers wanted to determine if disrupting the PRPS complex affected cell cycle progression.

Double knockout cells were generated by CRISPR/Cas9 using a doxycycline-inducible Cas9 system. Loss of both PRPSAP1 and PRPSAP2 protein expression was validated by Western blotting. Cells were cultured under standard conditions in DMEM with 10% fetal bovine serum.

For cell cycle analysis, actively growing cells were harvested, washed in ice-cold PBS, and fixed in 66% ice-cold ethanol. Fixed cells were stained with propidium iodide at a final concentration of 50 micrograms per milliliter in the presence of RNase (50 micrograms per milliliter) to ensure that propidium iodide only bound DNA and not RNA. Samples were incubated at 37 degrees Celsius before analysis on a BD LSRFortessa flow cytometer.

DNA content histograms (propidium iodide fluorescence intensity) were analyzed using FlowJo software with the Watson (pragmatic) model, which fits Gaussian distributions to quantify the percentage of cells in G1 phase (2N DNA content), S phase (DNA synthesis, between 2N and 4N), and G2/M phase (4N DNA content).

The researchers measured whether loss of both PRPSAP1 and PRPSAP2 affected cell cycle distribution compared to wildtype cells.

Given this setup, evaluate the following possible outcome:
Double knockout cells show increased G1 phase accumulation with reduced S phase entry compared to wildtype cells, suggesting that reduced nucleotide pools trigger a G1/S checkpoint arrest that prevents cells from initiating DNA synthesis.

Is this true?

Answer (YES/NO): NO